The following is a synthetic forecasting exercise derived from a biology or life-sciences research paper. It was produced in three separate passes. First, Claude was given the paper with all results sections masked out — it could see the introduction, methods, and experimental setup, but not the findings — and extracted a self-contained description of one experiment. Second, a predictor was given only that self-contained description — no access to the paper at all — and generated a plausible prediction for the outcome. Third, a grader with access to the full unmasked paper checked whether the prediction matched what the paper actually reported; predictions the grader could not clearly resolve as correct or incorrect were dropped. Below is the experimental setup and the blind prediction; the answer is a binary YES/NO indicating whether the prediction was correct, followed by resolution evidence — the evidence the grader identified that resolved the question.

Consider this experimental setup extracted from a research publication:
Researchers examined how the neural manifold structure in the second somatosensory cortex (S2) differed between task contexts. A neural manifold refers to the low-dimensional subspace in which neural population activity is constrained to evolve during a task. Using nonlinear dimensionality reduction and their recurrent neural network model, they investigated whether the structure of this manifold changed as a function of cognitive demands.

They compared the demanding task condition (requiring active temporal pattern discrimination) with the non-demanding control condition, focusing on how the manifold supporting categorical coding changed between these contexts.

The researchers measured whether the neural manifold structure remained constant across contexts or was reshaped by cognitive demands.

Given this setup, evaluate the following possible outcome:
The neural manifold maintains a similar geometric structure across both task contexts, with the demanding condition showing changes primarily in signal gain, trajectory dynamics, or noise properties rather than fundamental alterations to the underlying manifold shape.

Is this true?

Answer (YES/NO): NO